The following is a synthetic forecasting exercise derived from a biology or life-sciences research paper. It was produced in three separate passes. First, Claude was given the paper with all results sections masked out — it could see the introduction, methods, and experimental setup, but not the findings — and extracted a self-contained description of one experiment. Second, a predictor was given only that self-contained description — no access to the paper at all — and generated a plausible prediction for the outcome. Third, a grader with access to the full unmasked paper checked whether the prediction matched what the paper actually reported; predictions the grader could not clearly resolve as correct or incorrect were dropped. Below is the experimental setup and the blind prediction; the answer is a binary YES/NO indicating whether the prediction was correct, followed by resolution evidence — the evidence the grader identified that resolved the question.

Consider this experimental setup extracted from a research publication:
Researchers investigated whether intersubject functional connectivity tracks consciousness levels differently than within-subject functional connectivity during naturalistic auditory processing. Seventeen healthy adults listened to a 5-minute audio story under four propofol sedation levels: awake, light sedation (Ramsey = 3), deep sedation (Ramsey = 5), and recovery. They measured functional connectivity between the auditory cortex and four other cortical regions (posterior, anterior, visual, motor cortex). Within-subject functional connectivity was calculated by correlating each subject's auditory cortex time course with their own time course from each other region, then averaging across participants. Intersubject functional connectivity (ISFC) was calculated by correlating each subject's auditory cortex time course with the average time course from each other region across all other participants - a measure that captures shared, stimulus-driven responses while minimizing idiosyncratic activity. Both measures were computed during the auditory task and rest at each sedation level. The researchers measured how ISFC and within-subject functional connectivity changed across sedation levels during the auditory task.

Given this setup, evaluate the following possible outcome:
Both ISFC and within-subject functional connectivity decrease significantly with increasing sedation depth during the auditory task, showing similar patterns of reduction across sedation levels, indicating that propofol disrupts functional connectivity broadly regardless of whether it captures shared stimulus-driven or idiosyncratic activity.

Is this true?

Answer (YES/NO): NO